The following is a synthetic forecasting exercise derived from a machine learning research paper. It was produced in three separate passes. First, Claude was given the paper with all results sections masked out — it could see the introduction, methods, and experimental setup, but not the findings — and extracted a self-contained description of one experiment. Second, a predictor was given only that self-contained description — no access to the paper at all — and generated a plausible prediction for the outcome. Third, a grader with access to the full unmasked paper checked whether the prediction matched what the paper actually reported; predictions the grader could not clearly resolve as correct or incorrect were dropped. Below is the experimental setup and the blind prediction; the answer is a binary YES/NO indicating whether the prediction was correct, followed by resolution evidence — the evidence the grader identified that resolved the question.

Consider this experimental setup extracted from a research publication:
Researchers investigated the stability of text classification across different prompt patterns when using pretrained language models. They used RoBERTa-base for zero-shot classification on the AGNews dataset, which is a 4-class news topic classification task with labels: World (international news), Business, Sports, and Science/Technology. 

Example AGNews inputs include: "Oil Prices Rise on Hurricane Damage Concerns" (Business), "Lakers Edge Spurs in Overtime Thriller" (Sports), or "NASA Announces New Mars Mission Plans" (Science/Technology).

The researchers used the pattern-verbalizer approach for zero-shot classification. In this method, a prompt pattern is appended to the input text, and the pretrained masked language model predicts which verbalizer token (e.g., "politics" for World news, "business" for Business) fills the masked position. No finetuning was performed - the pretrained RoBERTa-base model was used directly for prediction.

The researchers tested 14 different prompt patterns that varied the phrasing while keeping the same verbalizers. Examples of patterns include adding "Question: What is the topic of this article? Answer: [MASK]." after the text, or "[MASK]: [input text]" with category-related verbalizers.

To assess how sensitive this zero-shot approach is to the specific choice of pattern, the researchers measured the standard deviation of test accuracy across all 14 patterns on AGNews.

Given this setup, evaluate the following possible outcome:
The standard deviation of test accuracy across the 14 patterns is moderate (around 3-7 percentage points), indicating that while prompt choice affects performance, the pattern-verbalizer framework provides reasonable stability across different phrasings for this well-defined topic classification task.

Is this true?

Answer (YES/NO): NO